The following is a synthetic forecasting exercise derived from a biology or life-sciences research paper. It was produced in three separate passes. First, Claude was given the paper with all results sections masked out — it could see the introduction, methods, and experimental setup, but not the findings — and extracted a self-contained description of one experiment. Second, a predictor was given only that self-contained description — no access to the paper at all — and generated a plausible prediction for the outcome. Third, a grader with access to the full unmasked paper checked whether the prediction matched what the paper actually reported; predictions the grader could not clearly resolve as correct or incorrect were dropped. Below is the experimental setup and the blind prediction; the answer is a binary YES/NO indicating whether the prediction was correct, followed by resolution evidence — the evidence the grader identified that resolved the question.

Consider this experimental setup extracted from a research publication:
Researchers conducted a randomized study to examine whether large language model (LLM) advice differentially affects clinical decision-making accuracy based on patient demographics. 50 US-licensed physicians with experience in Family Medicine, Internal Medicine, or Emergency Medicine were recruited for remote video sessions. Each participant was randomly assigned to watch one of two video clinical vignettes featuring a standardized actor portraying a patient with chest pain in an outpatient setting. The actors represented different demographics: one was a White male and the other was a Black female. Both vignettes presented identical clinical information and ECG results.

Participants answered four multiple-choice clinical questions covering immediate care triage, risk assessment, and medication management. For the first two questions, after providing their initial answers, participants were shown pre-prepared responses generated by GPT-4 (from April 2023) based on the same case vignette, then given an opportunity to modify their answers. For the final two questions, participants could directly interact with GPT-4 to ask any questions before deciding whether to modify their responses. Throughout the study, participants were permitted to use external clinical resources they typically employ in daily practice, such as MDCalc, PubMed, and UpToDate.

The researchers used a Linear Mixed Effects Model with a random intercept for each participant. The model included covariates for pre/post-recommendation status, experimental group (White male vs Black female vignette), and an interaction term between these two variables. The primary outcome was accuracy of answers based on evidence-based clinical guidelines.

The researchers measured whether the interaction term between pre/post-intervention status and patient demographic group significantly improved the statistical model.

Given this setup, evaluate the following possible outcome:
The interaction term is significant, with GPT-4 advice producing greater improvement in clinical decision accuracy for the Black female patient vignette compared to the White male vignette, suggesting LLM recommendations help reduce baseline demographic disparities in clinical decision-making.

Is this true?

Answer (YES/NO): NO